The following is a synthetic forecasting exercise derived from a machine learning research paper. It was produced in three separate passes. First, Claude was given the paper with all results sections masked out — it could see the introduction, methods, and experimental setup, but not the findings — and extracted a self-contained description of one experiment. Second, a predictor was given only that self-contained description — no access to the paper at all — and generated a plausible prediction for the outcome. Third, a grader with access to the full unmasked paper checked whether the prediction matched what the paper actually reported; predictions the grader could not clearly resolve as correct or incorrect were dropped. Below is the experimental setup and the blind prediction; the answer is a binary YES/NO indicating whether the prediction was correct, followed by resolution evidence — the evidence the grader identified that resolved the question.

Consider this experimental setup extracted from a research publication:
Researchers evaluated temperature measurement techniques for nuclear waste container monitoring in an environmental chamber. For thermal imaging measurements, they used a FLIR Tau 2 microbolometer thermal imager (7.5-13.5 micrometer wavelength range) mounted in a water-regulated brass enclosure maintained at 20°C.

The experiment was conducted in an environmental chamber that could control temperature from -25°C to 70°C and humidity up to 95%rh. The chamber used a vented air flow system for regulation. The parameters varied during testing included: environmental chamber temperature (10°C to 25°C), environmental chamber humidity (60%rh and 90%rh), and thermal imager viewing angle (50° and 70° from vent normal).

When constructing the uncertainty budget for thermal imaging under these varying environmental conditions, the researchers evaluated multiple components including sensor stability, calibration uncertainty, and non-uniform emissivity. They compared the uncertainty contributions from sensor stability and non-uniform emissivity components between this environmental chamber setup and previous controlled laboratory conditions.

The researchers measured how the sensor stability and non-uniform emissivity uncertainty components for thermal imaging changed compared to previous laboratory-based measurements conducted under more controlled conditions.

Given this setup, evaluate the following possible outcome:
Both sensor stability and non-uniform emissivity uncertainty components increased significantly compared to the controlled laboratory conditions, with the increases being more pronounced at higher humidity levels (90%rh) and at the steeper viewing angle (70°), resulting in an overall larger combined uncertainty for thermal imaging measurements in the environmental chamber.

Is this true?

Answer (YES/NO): NO